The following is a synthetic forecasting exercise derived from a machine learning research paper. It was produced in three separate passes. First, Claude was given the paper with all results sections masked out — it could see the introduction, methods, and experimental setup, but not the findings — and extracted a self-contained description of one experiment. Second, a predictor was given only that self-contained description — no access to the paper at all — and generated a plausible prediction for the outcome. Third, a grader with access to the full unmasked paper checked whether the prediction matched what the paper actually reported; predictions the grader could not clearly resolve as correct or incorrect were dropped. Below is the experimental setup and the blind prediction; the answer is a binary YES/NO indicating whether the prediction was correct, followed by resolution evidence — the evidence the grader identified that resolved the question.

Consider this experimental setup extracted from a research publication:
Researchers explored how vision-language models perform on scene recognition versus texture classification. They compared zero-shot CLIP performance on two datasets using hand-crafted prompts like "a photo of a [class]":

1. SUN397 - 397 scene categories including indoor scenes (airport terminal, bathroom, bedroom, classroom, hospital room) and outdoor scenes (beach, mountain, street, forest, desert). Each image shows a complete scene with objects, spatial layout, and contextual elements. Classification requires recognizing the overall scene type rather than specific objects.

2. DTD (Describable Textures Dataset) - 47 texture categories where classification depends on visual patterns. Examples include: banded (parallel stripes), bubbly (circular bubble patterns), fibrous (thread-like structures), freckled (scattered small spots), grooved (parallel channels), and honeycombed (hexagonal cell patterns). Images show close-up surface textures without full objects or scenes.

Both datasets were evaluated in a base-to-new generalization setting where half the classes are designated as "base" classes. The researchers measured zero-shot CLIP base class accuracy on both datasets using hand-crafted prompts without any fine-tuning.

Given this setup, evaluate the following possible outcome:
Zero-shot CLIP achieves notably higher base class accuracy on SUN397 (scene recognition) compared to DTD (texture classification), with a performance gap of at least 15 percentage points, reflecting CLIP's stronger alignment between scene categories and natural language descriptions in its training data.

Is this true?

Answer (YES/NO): YES